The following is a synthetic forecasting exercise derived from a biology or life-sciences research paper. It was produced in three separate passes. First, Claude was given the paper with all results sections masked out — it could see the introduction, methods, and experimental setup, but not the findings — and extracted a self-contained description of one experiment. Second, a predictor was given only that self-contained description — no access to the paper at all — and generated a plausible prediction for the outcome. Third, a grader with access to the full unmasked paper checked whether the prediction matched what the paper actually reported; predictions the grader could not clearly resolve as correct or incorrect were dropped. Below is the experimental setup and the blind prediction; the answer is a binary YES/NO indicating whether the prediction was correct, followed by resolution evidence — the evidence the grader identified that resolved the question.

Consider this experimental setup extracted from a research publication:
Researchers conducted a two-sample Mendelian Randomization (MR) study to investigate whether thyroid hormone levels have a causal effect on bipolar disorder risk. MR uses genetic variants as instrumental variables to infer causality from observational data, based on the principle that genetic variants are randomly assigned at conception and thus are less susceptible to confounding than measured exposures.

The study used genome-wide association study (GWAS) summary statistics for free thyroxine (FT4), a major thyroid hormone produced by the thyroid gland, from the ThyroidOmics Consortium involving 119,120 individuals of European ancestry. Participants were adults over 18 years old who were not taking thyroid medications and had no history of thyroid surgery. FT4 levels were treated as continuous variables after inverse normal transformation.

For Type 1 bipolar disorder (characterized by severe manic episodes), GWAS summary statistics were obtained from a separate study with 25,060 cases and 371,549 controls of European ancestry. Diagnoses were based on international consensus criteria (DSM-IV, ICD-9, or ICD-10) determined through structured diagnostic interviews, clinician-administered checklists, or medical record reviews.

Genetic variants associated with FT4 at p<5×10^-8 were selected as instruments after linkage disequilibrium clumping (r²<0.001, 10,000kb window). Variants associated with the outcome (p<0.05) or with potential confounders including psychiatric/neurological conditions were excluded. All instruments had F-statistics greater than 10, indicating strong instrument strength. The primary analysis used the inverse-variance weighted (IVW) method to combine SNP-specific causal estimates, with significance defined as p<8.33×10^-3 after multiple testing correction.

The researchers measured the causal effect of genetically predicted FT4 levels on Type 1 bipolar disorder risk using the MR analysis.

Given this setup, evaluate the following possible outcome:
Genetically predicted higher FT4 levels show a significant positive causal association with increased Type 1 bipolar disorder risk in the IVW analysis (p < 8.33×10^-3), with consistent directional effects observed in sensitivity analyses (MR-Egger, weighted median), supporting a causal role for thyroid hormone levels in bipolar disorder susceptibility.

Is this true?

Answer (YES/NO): NO